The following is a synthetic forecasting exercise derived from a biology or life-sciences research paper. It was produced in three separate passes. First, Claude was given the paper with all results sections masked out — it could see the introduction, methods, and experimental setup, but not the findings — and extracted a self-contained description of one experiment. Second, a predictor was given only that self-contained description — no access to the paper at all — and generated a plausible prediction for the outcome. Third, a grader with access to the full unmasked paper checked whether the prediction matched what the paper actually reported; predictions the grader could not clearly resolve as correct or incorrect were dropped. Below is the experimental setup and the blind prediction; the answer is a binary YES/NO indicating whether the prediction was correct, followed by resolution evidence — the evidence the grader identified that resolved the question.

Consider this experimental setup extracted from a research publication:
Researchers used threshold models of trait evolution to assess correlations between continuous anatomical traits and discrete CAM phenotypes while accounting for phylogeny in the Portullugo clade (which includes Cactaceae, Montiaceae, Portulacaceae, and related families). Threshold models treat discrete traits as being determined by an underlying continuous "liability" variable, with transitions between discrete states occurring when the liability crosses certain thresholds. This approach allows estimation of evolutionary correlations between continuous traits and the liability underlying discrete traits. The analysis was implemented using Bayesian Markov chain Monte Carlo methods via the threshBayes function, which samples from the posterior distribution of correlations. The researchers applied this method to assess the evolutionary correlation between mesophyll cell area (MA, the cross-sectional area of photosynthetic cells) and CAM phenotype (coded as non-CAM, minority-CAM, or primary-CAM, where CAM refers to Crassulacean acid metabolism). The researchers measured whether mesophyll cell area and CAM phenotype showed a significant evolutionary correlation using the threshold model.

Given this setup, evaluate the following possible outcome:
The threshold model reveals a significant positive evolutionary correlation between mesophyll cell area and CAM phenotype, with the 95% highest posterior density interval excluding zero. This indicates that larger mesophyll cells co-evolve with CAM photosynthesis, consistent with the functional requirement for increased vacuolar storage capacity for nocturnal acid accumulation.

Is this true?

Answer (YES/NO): YES